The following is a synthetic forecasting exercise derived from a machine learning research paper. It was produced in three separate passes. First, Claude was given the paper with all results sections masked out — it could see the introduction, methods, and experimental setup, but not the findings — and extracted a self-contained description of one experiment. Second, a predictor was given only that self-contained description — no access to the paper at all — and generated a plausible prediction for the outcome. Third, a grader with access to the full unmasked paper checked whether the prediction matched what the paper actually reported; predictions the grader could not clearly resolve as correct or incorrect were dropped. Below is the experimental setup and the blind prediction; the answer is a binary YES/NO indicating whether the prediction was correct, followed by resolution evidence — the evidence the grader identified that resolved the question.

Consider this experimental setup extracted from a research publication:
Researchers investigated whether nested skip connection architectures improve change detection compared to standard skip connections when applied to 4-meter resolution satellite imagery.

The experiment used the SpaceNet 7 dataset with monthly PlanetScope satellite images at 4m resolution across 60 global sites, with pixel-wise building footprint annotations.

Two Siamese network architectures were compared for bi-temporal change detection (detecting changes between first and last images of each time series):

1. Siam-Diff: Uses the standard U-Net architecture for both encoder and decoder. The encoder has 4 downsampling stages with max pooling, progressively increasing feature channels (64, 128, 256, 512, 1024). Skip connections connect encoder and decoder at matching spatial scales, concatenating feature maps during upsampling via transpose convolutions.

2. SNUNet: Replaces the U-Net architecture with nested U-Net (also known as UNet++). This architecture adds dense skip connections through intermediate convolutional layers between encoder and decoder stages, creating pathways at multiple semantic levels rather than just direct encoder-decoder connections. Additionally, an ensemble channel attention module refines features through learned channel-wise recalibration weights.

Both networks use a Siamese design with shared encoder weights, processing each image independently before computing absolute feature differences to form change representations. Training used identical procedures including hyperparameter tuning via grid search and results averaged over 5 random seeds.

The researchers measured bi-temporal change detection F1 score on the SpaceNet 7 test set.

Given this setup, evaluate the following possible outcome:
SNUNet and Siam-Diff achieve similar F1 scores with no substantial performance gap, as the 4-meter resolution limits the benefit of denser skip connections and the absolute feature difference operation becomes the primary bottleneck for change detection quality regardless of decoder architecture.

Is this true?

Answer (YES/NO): YES